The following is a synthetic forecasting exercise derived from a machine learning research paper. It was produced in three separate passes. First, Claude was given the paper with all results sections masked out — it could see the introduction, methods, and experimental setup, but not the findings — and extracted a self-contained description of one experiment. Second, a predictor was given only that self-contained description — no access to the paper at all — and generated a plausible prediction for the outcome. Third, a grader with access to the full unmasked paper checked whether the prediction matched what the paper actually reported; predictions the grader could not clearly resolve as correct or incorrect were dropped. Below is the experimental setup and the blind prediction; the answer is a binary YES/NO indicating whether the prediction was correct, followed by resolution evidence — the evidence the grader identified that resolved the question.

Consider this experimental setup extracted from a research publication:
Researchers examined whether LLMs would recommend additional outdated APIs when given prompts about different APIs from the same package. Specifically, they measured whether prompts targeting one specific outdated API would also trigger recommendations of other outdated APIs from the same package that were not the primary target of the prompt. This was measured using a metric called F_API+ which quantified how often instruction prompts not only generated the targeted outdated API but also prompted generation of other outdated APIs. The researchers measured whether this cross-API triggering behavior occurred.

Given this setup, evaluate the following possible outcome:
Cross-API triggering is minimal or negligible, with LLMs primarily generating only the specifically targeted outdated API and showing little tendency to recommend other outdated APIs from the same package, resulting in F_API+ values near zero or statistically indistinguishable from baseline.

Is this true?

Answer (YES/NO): NO